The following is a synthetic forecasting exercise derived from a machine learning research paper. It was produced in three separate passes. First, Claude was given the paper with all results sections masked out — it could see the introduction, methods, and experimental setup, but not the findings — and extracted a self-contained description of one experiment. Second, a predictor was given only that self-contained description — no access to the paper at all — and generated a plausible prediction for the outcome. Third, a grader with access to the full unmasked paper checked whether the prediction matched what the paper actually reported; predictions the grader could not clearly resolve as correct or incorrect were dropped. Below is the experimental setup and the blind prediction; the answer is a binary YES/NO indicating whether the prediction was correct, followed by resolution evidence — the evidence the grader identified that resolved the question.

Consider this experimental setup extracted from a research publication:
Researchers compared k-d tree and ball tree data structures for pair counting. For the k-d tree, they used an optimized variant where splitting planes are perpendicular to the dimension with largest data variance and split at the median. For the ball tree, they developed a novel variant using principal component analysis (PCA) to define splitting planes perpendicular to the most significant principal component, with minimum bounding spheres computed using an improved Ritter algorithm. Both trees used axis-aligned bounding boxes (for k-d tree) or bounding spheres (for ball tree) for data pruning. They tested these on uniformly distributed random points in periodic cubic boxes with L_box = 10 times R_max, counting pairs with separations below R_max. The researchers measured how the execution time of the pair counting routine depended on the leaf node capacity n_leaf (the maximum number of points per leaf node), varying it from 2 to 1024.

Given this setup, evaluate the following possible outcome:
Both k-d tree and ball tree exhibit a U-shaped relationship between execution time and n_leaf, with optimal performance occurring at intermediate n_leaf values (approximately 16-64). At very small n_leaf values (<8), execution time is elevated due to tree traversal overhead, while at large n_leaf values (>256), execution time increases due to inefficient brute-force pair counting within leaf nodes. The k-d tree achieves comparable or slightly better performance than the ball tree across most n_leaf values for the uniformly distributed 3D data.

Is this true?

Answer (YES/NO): NO